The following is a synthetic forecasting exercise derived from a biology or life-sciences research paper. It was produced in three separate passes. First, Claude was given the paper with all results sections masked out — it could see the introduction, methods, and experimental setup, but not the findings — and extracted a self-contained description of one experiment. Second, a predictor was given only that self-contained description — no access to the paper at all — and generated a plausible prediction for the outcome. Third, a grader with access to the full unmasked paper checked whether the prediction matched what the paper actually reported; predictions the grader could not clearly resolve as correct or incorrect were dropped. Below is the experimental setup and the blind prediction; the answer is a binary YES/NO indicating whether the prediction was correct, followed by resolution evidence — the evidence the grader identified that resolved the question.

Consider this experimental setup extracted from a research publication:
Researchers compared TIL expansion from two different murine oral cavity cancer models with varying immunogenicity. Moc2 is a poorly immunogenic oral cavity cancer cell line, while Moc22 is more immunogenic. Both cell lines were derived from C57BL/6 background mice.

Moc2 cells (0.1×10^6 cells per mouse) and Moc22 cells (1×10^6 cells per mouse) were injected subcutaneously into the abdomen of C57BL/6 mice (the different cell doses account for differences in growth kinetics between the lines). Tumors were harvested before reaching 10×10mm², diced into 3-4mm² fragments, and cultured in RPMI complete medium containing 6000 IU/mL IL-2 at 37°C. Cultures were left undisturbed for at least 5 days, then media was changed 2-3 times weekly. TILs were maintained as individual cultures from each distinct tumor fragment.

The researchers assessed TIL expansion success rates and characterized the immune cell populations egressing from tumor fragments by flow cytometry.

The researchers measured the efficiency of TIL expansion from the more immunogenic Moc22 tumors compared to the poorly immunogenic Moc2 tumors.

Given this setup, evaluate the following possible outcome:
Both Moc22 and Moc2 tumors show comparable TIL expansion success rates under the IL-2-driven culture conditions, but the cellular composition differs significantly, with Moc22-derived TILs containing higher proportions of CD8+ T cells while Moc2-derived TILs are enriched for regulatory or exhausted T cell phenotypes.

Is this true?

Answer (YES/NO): NO